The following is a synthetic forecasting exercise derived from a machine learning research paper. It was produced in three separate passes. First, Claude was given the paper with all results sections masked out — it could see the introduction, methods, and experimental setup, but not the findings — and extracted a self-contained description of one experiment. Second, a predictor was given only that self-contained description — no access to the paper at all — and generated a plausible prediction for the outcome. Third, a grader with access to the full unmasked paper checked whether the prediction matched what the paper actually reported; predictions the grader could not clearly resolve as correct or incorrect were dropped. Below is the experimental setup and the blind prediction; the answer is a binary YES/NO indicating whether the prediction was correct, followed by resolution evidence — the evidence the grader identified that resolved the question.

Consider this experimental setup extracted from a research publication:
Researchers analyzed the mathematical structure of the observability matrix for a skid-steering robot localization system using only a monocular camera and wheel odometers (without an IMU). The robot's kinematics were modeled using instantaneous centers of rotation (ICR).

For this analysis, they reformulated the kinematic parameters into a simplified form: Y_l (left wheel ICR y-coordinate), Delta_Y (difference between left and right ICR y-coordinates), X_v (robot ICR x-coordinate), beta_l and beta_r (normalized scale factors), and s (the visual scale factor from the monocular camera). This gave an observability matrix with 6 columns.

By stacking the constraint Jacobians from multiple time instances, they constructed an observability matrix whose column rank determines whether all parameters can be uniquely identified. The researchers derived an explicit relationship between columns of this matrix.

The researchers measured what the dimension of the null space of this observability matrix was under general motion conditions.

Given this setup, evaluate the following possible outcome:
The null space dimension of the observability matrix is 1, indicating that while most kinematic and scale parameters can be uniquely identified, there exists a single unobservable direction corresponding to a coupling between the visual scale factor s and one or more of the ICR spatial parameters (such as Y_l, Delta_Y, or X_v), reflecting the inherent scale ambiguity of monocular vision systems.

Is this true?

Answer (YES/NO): YES